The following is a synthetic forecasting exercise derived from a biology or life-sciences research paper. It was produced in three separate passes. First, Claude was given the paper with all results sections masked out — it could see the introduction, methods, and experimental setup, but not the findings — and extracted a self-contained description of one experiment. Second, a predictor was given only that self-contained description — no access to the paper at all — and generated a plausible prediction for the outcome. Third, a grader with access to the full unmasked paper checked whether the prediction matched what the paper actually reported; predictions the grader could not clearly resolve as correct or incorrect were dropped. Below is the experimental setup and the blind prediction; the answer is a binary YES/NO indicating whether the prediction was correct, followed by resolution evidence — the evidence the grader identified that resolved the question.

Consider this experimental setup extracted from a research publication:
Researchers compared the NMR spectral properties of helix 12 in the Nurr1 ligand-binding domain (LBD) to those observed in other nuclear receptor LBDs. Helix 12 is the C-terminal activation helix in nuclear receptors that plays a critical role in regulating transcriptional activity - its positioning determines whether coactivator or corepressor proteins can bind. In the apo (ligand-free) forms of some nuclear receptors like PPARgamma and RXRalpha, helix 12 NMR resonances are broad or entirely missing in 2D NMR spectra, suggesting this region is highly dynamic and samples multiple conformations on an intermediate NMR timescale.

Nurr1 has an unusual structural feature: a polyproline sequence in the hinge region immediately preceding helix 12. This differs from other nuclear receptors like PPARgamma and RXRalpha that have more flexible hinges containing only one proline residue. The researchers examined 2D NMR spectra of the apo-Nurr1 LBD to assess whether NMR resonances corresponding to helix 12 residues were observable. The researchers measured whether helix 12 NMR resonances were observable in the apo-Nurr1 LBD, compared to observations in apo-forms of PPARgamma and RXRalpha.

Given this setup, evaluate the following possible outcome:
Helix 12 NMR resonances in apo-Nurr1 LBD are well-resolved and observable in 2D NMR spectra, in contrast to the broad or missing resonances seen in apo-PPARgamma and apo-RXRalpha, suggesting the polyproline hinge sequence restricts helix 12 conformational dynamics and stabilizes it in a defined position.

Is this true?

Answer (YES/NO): YES